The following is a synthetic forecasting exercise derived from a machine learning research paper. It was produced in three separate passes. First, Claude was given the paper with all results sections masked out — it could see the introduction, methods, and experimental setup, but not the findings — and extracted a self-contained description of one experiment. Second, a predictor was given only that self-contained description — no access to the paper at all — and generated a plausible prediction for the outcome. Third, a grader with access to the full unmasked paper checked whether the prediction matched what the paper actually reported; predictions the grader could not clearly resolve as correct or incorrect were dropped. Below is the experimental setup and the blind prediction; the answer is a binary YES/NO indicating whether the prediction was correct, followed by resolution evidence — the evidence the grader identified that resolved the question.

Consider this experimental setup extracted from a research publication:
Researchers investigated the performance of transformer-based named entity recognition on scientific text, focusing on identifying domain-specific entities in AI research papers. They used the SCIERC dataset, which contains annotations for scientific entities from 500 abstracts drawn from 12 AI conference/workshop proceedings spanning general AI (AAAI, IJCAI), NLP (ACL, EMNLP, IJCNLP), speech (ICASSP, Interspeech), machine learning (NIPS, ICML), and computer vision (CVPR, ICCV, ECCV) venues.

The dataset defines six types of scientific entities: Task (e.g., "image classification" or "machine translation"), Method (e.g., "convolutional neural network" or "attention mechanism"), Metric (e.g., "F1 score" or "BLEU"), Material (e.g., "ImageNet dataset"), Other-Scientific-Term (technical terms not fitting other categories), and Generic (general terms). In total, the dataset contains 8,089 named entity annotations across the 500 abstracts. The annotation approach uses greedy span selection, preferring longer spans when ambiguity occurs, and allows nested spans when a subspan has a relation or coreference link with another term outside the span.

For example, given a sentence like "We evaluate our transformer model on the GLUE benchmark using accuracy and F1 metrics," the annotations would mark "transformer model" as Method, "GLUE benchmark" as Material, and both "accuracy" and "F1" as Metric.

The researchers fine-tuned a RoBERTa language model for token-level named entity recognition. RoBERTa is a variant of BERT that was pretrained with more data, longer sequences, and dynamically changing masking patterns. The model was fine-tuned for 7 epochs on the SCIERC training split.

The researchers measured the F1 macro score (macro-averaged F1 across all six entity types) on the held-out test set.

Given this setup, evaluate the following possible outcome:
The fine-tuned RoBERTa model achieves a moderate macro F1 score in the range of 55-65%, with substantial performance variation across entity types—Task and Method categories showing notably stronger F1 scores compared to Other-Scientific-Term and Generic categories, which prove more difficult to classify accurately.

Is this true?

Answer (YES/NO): NO